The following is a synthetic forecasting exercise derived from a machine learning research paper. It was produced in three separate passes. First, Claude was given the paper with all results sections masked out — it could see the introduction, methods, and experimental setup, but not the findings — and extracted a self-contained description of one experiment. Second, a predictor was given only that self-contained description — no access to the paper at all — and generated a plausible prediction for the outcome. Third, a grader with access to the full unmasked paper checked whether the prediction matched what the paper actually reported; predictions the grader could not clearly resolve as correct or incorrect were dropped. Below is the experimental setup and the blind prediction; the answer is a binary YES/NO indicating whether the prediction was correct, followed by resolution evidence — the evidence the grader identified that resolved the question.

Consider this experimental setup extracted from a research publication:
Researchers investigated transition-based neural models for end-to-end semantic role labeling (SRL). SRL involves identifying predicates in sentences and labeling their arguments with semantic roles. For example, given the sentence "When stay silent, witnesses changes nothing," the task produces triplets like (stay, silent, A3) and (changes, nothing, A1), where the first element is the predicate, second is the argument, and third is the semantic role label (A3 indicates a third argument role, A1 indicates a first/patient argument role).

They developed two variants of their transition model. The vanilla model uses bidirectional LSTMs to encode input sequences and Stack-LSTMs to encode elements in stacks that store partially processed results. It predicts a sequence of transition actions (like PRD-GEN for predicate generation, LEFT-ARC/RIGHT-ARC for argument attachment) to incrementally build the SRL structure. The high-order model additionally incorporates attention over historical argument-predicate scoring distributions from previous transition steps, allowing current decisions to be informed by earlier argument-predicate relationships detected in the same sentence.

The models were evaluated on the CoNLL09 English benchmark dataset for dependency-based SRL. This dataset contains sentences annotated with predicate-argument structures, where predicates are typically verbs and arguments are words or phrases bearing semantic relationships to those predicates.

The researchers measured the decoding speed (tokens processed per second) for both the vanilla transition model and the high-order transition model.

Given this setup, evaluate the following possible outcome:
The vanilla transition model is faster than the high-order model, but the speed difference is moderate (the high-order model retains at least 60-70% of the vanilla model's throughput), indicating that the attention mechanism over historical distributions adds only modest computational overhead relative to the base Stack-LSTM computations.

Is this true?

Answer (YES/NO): YES